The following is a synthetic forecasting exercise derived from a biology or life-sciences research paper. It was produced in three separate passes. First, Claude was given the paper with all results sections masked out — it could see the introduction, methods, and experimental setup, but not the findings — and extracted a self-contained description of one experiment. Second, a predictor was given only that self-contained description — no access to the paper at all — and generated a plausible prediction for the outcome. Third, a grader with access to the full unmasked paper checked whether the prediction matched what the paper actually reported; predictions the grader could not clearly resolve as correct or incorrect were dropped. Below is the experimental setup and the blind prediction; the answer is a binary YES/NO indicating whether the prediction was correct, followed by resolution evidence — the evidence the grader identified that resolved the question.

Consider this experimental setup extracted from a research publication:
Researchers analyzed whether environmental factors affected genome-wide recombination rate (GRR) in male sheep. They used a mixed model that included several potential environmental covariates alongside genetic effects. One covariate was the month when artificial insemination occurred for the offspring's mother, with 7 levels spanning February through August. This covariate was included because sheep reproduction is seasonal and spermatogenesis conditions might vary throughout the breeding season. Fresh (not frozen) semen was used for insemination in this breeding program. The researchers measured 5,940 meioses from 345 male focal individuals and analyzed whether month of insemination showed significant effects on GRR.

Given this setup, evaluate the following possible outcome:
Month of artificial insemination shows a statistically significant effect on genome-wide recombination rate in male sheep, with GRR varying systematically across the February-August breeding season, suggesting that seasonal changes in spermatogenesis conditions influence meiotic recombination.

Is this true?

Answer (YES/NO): YES